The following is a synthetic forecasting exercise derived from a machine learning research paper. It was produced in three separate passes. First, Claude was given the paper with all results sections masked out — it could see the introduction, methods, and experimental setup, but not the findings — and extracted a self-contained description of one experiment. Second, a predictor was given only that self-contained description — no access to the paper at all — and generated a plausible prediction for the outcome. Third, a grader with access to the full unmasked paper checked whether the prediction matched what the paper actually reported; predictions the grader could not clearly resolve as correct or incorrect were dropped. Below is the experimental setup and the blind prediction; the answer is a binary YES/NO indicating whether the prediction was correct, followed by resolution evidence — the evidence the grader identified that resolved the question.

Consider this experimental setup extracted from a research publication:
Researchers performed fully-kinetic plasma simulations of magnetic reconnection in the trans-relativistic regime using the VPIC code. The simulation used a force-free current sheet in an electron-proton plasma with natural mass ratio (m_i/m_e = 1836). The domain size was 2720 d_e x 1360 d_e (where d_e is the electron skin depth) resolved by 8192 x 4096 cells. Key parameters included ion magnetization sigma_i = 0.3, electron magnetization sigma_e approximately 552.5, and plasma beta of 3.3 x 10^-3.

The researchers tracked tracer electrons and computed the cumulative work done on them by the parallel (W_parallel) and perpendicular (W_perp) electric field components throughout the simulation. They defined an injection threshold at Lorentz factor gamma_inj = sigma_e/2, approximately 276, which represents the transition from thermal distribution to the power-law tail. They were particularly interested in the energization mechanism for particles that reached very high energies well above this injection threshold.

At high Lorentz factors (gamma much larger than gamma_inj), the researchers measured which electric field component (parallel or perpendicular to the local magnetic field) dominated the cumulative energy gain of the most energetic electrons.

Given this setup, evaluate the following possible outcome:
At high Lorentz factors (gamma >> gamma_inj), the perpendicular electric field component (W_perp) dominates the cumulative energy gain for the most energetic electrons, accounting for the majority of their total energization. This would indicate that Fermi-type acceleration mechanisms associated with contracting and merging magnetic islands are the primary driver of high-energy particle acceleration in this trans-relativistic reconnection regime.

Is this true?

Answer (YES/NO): YES